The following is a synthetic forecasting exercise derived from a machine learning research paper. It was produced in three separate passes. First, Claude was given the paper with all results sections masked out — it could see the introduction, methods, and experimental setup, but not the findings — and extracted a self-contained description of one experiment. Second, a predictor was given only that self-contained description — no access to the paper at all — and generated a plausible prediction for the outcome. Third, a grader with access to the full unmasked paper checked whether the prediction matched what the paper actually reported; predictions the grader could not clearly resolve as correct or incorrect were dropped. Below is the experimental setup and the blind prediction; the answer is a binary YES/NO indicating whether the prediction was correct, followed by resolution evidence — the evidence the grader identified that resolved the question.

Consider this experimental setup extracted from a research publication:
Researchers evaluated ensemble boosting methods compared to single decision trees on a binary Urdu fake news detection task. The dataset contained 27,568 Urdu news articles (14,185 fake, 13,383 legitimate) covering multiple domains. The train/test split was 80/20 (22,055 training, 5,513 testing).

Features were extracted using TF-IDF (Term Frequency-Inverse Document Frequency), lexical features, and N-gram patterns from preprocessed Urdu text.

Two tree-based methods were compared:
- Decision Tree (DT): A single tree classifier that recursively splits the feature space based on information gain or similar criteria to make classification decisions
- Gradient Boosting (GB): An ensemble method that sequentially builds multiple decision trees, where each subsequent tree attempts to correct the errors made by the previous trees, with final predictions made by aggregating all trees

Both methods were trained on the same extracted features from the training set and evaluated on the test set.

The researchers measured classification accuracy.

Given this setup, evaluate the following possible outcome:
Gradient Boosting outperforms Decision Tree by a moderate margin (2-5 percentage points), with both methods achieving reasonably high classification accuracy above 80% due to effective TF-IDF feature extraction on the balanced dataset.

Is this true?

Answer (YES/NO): NO